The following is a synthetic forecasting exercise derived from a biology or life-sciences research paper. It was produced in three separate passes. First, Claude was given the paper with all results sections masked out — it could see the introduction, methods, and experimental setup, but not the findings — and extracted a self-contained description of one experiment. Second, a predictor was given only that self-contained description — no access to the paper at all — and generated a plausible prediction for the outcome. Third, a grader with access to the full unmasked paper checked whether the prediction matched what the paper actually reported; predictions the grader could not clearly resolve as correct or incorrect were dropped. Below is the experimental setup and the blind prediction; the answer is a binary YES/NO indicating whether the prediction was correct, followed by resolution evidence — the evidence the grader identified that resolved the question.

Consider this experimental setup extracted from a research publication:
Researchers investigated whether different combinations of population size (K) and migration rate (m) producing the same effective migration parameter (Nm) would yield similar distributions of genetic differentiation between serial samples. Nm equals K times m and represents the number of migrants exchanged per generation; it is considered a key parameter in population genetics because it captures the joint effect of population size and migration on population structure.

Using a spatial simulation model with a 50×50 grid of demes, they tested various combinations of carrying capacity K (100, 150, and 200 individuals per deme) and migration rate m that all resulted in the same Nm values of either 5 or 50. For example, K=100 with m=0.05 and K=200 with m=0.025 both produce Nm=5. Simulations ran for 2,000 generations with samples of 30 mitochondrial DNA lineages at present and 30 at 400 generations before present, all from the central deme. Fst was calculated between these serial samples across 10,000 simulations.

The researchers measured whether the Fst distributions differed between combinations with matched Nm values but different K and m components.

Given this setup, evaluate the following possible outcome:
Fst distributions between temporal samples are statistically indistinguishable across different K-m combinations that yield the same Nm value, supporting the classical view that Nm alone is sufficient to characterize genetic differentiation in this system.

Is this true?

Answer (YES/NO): NO